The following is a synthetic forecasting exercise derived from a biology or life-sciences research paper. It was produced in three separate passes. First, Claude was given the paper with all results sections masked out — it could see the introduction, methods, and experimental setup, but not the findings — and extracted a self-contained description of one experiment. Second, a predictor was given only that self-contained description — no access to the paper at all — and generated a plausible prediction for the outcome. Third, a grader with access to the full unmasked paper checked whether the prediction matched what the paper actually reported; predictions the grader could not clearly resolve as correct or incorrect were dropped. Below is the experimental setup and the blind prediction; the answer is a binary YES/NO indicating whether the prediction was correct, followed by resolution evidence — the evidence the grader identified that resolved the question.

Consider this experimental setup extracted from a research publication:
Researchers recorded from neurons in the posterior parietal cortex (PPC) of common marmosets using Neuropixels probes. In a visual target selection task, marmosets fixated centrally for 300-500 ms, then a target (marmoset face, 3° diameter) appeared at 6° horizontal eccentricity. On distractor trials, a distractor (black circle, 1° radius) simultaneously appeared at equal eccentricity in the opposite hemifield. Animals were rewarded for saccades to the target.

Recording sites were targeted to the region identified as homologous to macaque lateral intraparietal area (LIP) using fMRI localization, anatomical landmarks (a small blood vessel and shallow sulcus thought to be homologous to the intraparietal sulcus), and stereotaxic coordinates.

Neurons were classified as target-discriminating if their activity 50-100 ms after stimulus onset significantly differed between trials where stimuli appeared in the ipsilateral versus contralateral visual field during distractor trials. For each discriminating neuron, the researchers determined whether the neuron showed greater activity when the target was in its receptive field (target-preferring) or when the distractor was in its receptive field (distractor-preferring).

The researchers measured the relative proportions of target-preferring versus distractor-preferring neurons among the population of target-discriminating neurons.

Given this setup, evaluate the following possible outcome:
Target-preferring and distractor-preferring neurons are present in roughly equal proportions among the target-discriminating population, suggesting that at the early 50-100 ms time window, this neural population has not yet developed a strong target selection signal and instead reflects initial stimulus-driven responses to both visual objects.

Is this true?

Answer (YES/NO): NO